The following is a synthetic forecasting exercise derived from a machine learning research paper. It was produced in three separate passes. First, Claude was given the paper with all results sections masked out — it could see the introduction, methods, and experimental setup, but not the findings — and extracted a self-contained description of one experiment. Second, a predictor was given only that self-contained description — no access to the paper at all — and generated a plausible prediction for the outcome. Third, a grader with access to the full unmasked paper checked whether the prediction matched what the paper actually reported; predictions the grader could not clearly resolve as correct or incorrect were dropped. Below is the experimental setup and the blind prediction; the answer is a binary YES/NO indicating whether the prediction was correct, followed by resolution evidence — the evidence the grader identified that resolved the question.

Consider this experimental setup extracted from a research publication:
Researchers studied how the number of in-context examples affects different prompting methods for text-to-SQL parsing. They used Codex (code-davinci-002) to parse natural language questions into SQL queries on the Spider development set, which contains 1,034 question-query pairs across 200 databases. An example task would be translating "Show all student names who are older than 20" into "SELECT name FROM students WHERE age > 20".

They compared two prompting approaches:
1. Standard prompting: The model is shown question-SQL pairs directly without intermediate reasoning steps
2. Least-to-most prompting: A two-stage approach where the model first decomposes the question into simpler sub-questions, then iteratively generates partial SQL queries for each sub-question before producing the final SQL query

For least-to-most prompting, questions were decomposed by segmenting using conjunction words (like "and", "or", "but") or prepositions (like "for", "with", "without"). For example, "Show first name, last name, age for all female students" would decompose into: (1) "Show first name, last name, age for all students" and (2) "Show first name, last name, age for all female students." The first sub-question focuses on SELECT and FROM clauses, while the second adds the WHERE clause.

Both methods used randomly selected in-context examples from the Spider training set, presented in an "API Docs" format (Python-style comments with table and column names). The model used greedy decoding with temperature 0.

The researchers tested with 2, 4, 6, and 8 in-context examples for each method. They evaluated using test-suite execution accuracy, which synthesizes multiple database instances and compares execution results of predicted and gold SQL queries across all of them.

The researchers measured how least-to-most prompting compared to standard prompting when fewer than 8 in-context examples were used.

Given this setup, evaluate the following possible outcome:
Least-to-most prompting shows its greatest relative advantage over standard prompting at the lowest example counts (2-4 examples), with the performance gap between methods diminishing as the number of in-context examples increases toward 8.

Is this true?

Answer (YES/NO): NO